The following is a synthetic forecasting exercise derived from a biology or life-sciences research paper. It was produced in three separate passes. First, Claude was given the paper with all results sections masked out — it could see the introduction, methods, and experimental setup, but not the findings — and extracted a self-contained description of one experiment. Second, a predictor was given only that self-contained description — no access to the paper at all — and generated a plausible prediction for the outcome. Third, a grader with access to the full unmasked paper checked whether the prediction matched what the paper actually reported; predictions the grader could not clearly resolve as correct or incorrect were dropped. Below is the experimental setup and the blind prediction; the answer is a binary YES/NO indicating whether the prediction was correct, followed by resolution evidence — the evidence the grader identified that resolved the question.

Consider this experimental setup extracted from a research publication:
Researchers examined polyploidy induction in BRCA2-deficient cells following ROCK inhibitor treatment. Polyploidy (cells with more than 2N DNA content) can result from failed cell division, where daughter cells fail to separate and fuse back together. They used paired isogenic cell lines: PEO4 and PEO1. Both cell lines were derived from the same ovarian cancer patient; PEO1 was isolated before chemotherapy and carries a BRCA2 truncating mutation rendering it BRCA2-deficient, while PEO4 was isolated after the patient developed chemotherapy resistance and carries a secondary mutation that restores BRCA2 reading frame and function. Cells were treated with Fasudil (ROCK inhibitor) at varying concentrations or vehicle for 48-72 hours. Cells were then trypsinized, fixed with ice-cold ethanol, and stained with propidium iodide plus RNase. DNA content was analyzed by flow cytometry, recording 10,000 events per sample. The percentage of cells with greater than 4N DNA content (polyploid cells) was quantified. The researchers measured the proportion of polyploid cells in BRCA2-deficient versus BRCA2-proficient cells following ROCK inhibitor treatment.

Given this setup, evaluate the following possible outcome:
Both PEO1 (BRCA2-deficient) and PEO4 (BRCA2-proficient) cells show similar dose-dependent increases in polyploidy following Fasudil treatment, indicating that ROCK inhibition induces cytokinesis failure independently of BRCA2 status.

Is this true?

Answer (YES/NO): NO